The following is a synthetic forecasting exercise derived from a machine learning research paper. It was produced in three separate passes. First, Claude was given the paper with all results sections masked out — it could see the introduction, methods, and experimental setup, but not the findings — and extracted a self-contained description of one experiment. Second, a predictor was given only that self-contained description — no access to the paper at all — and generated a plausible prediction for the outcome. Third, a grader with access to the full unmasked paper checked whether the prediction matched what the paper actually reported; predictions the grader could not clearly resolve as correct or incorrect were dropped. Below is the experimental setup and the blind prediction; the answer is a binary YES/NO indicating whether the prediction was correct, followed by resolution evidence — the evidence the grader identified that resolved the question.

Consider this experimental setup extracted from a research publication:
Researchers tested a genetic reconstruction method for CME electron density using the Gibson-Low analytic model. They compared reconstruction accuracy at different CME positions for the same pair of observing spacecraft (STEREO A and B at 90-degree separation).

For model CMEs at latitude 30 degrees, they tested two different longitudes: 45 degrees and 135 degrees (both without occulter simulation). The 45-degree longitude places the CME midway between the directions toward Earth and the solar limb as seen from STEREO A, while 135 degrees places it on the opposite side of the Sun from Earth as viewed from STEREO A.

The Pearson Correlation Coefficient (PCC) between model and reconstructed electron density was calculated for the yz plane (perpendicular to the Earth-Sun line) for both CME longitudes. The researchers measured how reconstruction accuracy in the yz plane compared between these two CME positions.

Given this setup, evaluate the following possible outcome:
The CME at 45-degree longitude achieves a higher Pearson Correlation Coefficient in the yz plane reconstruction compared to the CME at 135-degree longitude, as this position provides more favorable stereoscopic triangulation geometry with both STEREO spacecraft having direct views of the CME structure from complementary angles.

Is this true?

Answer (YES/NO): YES